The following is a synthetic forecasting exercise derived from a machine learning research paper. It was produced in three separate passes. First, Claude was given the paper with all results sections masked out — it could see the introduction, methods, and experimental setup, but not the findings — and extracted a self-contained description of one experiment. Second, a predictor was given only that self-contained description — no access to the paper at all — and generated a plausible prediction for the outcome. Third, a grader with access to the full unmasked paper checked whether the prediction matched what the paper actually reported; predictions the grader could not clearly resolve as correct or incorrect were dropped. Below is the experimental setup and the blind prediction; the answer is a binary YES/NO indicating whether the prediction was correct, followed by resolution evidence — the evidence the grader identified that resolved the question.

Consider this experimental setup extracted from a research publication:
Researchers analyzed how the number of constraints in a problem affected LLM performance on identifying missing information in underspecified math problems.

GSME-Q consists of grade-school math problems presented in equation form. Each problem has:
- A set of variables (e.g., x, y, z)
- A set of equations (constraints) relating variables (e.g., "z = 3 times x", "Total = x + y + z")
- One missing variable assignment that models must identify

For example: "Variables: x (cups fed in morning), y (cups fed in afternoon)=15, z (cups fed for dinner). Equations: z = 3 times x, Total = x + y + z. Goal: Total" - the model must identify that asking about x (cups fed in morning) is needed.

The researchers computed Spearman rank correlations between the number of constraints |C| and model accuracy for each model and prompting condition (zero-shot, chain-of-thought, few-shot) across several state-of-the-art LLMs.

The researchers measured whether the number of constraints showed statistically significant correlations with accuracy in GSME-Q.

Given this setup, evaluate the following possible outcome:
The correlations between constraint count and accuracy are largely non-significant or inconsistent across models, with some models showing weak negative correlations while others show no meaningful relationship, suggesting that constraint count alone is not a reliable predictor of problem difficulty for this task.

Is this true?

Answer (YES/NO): NO